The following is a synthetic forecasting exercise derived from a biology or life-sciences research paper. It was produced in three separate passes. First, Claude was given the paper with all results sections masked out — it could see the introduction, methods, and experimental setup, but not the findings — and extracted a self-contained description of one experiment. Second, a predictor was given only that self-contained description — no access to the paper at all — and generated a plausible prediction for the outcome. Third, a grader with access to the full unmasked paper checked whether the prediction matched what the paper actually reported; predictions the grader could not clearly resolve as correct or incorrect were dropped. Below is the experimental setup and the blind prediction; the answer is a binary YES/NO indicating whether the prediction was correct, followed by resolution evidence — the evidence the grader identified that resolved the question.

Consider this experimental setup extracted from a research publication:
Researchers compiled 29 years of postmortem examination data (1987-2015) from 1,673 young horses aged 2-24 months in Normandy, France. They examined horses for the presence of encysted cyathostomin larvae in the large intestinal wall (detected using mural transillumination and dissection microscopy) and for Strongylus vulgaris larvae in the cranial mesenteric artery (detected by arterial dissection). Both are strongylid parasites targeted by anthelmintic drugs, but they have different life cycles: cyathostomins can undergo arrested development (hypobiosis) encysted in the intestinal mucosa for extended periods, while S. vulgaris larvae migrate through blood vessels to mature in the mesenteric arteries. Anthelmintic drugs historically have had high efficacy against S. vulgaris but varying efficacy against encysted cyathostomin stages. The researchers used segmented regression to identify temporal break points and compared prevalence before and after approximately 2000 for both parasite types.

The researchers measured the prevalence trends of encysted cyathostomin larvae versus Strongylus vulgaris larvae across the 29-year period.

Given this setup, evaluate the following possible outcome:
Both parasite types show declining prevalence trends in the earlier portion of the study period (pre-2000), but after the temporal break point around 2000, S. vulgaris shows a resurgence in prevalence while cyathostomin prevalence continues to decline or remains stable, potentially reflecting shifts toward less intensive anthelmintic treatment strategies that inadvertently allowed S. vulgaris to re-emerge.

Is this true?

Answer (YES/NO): NO